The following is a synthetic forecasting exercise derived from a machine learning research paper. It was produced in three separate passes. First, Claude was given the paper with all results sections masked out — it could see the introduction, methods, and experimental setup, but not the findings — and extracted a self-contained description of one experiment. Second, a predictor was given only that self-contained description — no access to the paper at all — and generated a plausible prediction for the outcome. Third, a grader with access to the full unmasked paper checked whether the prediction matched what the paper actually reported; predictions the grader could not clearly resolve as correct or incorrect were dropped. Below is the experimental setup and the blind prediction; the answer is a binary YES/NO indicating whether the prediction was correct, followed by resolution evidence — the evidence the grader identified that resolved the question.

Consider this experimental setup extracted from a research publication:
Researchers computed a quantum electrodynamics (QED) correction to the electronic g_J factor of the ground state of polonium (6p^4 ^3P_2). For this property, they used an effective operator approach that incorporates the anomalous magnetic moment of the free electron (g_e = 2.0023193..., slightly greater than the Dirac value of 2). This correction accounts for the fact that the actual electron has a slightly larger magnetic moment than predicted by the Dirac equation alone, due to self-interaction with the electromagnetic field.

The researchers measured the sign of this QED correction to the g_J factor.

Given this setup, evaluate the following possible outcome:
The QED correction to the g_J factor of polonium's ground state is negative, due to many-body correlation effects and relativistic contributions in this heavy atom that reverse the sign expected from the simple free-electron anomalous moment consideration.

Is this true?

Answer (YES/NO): NO